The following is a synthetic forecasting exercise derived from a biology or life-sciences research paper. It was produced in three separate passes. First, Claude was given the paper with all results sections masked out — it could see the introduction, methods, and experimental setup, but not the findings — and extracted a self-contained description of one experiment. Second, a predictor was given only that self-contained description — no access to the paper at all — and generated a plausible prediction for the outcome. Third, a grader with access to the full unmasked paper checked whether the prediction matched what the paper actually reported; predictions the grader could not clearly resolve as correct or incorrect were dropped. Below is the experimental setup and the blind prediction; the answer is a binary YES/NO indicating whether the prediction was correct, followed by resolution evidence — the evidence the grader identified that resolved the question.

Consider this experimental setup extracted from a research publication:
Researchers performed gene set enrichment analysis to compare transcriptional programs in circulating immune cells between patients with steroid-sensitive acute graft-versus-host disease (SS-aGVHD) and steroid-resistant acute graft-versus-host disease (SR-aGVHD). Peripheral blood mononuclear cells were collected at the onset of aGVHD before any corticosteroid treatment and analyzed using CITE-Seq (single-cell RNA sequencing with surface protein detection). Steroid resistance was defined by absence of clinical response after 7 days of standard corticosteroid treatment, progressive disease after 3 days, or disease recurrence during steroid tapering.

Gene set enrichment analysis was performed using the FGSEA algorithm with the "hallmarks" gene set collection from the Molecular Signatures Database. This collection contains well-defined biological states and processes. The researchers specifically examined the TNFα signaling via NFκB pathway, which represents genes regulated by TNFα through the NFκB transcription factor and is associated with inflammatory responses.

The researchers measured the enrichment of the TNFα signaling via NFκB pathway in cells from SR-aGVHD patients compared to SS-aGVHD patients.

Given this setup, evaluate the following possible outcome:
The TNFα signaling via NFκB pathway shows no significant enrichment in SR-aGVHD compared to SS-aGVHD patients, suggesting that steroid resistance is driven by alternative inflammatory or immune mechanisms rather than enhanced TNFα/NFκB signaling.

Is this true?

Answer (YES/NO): NO